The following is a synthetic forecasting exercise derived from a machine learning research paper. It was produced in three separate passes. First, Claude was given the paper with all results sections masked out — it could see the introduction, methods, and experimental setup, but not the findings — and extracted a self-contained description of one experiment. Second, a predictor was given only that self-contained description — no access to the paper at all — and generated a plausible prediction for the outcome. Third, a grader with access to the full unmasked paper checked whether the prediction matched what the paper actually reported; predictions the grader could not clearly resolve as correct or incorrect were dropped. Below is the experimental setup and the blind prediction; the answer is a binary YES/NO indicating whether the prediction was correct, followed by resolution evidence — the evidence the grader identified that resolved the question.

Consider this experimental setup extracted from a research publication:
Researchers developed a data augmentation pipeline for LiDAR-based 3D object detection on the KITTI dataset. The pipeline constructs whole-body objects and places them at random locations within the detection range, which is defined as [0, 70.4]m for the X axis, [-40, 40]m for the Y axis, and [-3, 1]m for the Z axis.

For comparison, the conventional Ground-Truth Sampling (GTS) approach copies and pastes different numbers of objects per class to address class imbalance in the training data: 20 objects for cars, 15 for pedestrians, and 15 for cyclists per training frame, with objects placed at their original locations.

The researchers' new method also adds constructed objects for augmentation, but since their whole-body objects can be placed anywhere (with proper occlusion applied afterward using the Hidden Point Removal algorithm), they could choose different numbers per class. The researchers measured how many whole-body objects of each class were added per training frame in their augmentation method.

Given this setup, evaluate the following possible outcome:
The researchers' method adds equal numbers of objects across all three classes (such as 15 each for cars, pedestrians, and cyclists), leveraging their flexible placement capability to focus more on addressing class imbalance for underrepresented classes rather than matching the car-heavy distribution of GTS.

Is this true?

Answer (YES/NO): YES